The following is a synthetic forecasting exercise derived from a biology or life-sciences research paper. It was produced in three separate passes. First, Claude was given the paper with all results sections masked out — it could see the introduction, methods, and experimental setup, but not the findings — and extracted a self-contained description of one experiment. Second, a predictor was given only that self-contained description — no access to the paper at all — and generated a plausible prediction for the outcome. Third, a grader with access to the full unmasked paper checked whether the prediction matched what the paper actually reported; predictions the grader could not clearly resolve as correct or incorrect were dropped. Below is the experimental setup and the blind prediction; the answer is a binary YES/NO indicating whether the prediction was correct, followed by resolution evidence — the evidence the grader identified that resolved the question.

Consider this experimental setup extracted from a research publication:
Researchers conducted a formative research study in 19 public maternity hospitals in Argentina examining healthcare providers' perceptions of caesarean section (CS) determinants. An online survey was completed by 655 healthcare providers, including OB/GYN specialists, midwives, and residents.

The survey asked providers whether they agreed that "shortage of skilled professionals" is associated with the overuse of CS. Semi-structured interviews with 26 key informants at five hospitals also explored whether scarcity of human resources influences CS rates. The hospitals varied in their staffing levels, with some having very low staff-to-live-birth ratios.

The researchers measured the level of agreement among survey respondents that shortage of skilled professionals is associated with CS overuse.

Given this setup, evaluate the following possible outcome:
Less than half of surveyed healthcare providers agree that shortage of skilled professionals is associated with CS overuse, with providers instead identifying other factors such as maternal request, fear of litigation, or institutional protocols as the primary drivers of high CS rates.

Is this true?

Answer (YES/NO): NO